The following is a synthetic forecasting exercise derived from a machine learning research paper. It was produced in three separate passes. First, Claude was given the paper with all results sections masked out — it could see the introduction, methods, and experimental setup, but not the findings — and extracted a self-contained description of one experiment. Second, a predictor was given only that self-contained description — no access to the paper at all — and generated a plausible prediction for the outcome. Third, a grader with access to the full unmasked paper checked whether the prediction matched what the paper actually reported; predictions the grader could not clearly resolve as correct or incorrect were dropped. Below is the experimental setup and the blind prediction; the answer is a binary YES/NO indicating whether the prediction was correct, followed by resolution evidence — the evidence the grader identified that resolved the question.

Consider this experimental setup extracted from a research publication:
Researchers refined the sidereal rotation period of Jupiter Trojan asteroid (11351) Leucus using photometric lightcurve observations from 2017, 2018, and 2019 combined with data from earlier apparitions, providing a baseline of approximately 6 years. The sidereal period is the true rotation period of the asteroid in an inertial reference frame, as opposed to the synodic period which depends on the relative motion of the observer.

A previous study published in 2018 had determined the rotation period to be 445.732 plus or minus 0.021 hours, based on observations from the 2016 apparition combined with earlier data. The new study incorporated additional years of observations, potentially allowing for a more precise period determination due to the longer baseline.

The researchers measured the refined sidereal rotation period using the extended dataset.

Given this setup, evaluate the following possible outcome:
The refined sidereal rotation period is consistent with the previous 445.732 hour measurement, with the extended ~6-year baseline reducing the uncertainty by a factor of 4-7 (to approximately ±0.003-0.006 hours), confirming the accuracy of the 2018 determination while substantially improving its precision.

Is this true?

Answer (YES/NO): NO